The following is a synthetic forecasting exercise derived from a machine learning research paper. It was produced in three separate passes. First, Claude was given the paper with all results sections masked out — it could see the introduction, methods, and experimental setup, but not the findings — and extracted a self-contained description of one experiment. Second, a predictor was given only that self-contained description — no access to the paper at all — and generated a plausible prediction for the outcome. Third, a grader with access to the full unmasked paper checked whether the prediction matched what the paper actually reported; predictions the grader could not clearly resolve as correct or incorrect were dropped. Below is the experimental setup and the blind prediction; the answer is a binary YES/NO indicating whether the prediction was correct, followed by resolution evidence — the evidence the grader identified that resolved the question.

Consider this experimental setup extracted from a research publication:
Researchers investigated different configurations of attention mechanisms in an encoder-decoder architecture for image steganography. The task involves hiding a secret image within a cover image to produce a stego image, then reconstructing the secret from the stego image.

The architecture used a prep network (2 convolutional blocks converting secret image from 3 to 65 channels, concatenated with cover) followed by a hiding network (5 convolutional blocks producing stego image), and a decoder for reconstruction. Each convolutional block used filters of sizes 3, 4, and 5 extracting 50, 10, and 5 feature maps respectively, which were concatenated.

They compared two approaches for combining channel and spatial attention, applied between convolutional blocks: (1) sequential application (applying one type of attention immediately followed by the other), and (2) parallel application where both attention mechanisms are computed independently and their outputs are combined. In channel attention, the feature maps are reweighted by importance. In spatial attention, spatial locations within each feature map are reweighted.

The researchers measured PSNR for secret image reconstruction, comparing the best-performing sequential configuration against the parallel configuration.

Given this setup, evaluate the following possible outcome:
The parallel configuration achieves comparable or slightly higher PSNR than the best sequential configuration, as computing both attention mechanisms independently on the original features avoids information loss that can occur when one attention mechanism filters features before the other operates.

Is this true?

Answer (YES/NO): YES